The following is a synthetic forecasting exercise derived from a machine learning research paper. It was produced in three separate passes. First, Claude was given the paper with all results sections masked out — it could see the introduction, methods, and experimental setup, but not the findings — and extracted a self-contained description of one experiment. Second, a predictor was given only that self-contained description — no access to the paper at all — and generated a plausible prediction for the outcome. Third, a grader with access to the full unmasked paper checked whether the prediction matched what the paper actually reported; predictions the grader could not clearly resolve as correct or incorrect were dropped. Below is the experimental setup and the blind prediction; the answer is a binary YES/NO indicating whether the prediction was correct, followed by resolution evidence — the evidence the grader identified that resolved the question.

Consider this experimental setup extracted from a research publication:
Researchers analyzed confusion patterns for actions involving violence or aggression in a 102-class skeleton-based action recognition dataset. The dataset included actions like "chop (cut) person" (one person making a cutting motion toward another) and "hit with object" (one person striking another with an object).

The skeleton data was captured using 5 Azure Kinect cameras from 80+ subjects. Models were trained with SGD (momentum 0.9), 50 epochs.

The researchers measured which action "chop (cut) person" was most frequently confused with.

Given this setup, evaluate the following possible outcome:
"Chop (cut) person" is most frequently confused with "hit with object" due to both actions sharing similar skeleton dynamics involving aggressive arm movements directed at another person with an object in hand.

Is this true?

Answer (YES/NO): YES